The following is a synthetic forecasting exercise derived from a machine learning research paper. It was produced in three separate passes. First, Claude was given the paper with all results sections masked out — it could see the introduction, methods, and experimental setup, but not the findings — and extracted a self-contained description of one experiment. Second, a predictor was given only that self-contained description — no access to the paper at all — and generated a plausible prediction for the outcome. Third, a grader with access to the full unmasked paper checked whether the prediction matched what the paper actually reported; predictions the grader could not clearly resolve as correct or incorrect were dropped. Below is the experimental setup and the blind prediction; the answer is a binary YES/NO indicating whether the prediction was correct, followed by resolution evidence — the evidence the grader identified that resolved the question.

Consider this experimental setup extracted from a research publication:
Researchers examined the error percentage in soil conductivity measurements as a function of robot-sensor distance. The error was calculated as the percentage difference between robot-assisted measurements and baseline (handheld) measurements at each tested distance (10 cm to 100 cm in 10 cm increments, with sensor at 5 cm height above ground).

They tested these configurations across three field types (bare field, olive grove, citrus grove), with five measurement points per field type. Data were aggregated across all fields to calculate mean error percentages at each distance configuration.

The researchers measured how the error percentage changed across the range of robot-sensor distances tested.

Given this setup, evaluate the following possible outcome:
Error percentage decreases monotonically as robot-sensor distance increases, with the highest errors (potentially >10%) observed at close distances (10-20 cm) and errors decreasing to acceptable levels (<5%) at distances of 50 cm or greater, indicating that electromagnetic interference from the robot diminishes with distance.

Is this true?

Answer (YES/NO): NO